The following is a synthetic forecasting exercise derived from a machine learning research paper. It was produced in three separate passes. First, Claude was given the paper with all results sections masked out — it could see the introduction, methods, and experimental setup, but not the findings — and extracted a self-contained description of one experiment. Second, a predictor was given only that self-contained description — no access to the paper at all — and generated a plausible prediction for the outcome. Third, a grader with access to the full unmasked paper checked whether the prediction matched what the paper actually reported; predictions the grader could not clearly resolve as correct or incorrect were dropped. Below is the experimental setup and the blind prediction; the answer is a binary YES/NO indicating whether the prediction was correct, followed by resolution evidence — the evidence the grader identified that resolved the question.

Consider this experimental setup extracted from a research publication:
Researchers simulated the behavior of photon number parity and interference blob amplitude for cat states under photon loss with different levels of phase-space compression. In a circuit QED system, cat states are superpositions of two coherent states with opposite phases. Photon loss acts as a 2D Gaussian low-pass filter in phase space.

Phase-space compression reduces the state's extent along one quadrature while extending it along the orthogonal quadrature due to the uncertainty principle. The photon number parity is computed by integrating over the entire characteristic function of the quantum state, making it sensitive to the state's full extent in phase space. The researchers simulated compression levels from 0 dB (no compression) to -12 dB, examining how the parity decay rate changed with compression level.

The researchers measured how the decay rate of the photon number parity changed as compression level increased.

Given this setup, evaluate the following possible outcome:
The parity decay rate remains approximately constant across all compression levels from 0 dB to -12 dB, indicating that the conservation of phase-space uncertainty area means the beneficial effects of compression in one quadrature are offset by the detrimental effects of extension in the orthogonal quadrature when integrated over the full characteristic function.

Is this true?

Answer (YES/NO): NO